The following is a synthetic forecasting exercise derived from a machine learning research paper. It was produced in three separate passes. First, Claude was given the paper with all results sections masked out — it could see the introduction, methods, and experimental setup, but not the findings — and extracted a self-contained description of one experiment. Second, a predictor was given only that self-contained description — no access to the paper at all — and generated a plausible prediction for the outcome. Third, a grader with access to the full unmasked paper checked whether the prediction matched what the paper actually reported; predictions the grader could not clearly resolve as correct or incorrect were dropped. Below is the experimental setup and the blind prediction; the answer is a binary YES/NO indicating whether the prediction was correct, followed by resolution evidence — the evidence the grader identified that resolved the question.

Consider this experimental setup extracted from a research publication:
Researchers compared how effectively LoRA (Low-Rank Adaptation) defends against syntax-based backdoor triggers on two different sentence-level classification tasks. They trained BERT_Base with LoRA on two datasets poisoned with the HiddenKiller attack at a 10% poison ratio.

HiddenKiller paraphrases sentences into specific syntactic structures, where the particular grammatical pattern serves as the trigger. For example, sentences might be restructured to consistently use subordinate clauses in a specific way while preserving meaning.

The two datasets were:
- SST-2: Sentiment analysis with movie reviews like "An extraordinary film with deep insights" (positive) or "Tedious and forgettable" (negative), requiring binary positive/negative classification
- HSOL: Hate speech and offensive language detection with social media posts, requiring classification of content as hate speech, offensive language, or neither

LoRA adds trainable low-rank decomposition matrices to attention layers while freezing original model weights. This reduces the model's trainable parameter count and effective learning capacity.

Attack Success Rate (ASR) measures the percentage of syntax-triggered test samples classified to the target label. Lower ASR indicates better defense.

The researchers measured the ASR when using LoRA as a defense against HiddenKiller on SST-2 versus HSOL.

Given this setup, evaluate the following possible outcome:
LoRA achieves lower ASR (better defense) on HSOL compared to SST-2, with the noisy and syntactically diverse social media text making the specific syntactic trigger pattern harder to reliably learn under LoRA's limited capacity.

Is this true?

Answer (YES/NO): NO